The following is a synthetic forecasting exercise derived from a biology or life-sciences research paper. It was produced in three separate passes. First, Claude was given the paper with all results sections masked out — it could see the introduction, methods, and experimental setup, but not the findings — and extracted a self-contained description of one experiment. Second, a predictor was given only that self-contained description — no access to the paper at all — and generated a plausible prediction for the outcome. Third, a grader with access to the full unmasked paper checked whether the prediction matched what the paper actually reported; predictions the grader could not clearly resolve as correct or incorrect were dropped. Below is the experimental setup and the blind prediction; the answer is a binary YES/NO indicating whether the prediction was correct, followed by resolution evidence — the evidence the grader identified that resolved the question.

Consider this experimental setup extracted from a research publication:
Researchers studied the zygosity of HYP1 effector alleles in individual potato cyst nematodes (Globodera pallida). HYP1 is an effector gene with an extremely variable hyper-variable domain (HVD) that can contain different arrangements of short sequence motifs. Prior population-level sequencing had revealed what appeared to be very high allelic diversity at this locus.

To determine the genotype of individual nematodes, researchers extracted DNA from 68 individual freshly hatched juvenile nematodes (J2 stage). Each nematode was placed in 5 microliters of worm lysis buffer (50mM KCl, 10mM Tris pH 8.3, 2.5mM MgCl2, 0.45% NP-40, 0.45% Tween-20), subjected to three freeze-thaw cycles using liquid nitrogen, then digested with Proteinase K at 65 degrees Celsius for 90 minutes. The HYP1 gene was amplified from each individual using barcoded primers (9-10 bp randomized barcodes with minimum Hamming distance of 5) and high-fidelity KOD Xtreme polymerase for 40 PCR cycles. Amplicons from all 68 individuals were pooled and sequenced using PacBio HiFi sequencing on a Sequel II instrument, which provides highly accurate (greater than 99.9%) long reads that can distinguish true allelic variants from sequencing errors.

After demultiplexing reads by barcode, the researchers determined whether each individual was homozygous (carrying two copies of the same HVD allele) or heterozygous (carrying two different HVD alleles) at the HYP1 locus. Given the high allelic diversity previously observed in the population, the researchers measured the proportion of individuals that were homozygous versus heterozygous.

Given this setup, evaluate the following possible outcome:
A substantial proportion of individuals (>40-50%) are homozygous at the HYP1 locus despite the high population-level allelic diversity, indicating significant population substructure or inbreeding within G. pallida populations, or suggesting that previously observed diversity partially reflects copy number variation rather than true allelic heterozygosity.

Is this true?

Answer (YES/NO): NO